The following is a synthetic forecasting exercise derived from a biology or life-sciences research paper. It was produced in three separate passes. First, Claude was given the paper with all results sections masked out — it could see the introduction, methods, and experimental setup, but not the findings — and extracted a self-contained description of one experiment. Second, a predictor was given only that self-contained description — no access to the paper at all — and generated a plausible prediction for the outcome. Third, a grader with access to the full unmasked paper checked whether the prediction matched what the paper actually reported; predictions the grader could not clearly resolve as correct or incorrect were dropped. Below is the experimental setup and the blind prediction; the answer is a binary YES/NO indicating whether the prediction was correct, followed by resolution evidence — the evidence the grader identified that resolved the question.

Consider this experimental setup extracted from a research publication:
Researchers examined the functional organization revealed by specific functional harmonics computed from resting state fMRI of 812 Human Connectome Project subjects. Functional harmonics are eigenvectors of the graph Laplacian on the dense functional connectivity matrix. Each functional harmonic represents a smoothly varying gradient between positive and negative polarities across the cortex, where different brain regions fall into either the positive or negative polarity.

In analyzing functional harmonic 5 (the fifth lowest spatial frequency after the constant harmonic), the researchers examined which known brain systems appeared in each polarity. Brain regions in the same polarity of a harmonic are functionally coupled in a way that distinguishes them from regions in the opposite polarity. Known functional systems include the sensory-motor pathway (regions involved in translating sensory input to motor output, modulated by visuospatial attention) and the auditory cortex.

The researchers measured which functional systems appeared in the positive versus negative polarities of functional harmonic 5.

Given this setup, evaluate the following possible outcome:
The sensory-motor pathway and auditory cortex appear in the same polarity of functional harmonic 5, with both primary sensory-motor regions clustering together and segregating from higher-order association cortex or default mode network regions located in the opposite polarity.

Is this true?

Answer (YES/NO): NO